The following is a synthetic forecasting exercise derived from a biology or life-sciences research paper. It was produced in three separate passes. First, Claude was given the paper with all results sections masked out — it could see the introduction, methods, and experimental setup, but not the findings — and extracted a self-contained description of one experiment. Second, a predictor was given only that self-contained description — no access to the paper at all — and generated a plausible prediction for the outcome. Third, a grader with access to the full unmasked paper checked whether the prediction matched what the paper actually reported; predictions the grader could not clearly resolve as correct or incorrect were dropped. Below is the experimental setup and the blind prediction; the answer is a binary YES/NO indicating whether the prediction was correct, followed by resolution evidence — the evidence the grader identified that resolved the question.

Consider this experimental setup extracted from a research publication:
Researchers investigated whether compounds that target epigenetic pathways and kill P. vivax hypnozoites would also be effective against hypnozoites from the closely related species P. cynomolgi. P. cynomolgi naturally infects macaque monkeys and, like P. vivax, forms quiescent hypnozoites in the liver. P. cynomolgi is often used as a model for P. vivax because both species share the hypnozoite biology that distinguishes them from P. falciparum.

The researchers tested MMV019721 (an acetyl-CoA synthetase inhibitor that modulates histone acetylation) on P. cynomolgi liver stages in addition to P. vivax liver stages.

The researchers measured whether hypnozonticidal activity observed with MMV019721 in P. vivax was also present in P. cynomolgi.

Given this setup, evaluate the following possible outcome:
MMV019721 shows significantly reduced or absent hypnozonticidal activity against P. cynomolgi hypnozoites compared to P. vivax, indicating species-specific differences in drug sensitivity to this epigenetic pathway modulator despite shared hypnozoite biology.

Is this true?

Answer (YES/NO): NO